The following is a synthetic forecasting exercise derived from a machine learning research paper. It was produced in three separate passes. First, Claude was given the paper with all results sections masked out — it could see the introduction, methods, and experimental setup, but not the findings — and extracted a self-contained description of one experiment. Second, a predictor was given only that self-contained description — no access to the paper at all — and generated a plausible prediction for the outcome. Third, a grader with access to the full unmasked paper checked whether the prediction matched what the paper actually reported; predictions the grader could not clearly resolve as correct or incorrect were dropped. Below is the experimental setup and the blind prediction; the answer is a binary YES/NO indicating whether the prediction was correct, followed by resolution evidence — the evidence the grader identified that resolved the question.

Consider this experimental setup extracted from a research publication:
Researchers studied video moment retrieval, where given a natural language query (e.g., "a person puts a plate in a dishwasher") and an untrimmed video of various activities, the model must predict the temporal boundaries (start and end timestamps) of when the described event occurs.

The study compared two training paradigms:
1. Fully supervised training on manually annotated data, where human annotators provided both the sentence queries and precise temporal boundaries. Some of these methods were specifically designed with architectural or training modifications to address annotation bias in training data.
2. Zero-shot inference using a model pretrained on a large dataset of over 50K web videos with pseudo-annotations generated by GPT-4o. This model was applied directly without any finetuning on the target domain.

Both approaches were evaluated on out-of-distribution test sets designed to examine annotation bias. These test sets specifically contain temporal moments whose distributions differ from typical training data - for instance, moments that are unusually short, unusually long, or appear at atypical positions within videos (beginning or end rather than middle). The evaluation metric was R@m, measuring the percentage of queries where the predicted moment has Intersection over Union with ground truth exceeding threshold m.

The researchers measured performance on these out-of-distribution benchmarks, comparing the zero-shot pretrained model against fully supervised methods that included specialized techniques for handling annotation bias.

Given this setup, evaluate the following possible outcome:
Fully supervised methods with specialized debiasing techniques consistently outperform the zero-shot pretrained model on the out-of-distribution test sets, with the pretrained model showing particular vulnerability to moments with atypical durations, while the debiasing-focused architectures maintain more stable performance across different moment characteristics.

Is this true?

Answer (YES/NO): NO